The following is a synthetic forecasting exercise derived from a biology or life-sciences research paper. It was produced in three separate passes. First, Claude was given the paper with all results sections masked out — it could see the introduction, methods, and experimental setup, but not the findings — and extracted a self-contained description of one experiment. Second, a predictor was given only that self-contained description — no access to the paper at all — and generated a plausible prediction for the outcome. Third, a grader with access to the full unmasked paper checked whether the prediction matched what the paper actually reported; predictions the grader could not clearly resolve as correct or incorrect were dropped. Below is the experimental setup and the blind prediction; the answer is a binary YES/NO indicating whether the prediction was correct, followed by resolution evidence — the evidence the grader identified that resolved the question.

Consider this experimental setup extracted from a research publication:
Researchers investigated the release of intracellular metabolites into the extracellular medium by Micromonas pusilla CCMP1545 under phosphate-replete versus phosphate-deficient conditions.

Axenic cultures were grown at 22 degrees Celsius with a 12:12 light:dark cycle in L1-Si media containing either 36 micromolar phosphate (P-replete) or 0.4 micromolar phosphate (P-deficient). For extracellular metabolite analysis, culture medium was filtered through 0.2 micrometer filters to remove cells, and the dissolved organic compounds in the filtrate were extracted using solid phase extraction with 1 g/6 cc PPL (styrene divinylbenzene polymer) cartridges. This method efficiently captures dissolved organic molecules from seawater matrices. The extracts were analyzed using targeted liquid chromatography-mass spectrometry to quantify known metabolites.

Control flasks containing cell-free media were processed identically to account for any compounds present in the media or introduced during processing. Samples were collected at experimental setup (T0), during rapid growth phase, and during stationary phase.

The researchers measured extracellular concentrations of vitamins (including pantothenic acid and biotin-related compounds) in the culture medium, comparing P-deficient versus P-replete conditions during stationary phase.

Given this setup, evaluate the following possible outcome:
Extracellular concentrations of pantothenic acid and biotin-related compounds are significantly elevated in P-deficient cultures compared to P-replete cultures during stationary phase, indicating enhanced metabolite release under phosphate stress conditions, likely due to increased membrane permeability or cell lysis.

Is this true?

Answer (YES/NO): NO